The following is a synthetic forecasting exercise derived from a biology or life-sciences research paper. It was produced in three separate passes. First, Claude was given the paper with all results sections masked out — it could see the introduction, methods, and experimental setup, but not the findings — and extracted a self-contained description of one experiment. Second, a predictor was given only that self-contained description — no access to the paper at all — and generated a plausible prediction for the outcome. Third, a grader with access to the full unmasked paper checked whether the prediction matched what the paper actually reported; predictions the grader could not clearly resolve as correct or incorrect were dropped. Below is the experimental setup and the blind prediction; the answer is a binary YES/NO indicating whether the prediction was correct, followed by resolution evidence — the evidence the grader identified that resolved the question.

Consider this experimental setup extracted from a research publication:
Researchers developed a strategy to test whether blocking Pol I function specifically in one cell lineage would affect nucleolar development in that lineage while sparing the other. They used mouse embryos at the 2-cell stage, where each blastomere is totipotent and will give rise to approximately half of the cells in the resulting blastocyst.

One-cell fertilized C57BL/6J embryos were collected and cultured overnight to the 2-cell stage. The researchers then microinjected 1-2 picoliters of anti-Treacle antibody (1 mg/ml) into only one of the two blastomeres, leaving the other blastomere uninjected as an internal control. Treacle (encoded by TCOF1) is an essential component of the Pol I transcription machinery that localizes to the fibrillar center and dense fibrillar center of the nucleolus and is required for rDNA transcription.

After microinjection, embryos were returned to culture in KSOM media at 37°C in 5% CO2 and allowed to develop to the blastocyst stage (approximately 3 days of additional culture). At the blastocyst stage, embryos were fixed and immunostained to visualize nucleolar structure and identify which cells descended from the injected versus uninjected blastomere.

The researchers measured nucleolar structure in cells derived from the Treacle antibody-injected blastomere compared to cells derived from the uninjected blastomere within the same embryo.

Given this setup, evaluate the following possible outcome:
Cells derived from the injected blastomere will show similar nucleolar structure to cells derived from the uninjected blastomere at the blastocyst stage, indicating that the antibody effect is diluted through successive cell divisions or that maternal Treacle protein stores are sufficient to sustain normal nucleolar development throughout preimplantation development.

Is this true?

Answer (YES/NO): NO